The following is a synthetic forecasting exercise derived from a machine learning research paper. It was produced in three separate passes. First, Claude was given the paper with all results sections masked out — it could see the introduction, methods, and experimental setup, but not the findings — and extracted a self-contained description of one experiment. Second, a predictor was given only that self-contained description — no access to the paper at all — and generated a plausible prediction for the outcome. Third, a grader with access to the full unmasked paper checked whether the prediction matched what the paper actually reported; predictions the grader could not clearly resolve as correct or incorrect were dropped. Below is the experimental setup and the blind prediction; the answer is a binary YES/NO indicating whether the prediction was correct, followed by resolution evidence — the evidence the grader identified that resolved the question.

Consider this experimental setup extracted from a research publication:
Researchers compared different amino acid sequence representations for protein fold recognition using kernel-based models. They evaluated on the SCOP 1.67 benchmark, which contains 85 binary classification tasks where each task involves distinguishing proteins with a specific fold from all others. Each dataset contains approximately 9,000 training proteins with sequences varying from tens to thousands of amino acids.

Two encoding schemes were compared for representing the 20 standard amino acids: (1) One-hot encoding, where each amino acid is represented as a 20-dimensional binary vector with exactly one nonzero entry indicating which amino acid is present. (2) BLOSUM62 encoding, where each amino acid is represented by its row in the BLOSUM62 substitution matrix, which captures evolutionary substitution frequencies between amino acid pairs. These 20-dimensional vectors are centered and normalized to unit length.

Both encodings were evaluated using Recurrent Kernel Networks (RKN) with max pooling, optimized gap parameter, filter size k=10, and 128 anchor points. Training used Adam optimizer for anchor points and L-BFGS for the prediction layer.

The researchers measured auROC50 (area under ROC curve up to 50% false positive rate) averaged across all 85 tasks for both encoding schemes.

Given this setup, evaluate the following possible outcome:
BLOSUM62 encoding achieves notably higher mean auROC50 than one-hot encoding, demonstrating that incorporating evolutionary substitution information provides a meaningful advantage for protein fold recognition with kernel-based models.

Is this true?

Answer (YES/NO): YES